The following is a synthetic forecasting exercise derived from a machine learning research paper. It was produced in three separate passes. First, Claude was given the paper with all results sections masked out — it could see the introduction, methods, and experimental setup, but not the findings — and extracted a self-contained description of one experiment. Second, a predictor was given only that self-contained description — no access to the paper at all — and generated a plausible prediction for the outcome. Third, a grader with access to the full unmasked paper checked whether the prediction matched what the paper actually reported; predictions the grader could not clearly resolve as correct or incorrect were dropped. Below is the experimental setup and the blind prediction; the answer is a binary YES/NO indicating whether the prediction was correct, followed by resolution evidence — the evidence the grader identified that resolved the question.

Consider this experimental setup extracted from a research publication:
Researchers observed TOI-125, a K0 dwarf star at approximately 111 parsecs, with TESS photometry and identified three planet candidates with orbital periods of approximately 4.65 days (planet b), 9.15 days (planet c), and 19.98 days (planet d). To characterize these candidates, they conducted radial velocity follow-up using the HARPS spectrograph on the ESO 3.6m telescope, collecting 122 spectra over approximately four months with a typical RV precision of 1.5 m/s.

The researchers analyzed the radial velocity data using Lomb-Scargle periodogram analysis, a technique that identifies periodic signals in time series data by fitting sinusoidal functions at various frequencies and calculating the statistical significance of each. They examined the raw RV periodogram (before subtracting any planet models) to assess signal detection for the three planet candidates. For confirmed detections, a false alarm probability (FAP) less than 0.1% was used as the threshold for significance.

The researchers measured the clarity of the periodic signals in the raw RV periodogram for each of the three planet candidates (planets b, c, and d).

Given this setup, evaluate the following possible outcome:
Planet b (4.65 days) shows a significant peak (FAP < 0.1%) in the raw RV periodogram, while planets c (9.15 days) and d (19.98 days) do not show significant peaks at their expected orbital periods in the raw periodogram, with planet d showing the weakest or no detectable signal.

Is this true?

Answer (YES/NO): NO